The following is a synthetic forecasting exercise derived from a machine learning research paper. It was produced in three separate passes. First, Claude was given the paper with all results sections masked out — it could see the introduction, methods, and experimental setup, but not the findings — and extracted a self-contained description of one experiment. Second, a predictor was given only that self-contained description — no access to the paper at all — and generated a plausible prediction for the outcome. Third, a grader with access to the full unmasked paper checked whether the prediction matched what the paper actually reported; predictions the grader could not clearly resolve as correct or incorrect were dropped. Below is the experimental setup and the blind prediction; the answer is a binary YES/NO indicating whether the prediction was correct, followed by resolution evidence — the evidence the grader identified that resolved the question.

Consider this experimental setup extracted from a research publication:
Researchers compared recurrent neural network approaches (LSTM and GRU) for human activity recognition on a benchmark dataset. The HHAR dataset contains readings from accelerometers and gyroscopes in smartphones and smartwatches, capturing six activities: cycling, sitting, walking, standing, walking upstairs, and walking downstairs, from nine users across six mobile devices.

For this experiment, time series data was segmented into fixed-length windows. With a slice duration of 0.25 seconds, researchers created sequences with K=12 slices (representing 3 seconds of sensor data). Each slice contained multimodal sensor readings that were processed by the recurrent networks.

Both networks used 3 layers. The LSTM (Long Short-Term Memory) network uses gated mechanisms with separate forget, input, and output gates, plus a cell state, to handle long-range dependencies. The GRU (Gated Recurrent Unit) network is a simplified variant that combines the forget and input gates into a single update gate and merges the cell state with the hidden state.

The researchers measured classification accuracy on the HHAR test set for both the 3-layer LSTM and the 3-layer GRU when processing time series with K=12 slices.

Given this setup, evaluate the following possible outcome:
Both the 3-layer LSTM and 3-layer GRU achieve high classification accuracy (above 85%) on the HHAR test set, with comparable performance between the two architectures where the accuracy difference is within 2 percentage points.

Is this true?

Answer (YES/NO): NO